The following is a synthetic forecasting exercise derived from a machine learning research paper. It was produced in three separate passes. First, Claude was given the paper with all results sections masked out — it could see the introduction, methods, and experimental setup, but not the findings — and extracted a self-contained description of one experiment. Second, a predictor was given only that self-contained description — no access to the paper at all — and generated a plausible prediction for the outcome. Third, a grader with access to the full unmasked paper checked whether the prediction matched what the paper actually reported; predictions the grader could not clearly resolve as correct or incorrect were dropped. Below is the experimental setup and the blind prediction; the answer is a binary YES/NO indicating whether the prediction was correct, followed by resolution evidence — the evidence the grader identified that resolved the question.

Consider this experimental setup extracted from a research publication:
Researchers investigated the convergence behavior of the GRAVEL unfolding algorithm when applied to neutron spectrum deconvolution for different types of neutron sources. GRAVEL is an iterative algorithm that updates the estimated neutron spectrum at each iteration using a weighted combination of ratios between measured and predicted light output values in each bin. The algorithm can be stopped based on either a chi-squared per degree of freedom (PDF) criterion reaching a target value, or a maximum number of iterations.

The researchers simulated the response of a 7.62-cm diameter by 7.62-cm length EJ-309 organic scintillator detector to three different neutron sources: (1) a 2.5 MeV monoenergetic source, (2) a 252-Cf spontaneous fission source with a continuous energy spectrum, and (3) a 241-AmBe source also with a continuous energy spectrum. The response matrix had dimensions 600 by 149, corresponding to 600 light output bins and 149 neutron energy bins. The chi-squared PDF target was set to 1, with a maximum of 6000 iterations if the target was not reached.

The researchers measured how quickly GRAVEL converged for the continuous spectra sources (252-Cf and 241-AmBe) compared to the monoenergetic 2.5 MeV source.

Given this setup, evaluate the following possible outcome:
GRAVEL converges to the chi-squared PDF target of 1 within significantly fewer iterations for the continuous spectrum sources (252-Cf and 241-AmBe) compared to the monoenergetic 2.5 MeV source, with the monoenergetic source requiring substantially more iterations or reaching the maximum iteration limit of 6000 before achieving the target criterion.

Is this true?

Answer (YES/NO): YES